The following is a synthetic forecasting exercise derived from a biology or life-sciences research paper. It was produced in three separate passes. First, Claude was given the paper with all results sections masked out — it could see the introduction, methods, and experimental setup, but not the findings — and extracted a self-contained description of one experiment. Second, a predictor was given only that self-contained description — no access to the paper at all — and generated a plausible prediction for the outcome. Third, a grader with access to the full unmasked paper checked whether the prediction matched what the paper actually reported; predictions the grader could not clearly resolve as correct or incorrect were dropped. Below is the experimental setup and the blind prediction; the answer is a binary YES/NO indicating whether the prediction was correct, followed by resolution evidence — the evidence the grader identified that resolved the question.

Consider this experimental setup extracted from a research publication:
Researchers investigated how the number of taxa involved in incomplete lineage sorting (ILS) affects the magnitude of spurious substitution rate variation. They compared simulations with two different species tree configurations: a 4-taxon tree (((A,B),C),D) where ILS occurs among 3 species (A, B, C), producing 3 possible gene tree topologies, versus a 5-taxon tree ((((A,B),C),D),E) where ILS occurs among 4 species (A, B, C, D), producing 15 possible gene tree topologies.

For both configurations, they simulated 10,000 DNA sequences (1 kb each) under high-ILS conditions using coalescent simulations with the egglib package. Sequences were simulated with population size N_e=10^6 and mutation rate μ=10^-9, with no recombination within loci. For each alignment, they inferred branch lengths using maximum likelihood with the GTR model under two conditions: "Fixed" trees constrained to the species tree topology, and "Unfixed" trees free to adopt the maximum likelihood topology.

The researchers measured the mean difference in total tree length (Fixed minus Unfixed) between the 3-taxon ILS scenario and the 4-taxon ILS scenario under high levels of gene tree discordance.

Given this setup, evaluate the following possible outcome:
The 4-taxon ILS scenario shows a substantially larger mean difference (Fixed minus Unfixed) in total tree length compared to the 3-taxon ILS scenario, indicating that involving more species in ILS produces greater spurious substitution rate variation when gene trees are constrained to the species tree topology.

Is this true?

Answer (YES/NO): YES